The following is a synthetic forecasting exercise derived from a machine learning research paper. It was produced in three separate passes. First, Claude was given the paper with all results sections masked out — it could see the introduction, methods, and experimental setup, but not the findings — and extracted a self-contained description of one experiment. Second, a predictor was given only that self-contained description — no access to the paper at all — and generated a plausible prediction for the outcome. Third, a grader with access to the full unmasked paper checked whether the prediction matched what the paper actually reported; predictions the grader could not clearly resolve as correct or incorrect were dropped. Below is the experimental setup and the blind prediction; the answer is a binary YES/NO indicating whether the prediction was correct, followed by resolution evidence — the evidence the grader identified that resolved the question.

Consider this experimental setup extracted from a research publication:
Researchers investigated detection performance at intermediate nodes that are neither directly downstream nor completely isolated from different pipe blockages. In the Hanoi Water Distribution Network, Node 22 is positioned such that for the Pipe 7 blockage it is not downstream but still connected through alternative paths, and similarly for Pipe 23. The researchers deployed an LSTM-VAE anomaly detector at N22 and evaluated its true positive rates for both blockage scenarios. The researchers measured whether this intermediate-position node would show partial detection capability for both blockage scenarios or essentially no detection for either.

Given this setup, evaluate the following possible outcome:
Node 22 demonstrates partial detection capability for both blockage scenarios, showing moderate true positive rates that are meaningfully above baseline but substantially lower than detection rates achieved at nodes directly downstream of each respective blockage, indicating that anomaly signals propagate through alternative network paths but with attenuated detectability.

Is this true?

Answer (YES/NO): NO